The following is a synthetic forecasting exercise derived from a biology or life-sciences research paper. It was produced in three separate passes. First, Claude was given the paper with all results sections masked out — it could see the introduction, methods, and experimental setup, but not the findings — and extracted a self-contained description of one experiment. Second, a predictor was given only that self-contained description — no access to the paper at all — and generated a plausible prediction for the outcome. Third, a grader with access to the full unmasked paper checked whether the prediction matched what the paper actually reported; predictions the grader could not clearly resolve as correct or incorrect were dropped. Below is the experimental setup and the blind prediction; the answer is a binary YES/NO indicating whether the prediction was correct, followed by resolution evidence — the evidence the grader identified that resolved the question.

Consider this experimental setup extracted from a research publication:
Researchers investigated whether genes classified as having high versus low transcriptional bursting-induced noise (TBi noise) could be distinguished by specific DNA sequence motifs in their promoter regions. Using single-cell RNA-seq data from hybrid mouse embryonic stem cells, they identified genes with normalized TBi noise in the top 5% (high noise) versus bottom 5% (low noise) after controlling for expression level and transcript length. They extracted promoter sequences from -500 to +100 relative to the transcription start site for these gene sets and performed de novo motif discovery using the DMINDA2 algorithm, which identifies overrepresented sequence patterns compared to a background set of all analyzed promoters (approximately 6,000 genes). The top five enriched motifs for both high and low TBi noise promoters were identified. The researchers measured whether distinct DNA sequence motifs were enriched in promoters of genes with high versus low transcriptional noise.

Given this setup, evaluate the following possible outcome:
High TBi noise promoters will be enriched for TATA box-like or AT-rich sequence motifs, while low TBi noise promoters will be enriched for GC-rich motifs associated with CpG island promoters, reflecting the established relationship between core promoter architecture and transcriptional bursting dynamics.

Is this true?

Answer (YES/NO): NO